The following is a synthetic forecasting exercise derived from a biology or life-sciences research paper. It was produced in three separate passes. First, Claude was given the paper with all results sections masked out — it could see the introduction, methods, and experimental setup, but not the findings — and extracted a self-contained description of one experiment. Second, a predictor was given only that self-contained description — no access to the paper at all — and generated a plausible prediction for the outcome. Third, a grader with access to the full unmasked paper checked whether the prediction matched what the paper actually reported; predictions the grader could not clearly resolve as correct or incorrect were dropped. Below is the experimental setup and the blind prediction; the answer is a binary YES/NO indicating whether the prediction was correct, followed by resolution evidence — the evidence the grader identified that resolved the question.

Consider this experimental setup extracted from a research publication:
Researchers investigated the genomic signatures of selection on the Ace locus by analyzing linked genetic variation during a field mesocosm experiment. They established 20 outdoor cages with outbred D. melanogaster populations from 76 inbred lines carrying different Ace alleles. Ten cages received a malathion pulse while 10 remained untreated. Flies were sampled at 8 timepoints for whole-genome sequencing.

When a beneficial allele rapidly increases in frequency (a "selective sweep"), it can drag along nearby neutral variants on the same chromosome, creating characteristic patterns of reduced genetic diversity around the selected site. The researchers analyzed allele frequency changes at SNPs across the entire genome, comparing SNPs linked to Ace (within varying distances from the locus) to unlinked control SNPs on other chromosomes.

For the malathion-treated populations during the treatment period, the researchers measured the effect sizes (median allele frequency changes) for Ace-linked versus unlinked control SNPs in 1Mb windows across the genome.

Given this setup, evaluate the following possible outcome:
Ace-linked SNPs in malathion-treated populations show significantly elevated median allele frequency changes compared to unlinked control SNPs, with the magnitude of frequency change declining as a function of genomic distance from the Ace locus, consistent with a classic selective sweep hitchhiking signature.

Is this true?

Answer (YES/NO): NO